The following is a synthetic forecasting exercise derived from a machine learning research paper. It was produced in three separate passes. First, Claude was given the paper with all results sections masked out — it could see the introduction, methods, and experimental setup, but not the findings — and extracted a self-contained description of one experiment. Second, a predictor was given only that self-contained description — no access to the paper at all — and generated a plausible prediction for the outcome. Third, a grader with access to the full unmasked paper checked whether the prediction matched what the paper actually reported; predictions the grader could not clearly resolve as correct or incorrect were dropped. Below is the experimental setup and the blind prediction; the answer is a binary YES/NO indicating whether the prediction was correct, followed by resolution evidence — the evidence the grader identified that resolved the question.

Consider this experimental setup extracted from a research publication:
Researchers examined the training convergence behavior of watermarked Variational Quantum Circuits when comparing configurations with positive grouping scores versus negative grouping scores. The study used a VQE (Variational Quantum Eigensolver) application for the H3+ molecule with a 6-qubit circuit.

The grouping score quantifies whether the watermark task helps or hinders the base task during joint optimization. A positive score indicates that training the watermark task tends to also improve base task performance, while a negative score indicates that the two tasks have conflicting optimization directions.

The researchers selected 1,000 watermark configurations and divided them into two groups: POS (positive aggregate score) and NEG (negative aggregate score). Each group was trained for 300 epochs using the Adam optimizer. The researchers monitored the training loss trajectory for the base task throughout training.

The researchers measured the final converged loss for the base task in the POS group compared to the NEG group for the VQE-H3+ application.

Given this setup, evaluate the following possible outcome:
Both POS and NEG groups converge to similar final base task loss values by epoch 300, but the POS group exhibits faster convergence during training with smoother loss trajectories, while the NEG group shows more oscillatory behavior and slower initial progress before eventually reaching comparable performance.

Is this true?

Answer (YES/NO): NO